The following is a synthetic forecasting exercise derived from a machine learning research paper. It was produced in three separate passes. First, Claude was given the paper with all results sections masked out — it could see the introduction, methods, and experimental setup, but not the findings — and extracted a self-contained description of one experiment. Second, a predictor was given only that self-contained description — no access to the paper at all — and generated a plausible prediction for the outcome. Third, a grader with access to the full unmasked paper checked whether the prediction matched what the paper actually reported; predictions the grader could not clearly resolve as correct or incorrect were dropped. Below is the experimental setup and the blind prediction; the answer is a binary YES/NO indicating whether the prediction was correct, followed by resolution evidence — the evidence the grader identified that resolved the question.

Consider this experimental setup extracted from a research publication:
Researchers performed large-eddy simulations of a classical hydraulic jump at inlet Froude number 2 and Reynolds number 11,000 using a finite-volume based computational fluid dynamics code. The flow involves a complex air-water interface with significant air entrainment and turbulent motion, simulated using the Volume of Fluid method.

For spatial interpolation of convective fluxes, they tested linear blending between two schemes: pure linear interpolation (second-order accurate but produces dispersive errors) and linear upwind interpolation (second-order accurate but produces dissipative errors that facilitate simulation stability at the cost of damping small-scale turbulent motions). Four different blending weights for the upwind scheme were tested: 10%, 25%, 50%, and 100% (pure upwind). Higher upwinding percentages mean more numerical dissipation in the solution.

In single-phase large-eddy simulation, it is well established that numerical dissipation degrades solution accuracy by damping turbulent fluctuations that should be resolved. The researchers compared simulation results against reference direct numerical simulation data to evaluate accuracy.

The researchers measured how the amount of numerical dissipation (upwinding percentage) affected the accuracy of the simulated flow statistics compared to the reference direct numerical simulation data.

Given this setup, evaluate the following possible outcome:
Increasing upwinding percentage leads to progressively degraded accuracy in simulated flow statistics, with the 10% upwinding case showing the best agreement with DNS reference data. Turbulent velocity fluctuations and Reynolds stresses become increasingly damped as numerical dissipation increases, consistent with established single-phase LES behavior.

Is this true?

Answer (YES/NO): NO